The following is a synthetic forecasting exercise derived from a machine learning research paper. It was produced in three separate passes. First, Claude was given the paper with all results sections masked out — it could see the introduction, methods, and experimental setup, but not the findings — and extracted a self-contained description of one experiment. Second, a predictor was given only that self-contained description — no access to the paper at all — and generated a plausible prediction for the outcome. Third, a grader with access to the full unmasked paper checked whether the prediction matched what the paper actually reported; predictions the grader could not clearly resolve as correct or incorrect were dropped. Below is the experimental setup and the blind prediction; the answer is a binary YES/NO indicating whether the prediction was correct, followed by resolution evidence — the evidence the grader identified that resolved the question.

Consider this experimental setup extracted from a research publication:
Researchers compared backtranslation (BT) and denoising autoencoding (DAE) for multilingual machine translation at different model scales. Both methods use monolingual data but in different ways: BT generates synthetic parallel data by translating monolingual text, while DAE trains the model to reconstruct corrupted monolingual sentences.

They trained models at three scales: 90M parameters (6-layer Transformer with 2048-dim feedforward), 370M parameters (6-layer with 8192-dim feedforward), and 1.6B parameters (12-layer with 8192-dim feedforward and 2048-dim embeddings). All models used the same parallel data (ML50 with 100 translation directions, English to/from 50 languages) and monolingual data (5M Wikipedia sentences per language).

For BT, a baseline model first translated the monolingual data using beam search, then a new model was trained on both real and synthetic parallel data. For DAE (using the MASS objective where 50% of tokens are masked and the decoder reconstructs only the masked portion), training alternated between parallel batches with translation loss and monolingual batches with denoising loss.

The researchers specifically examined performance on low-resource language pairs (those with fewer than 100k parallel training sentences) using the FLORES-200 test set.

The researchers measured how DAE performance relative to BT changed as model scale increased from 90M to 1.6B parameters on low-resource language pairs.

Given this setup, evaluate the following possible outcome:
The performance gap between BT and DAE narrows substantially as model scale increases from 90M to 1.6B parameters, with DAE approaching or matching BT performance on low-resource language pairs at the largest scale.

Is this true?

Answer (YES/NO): YES